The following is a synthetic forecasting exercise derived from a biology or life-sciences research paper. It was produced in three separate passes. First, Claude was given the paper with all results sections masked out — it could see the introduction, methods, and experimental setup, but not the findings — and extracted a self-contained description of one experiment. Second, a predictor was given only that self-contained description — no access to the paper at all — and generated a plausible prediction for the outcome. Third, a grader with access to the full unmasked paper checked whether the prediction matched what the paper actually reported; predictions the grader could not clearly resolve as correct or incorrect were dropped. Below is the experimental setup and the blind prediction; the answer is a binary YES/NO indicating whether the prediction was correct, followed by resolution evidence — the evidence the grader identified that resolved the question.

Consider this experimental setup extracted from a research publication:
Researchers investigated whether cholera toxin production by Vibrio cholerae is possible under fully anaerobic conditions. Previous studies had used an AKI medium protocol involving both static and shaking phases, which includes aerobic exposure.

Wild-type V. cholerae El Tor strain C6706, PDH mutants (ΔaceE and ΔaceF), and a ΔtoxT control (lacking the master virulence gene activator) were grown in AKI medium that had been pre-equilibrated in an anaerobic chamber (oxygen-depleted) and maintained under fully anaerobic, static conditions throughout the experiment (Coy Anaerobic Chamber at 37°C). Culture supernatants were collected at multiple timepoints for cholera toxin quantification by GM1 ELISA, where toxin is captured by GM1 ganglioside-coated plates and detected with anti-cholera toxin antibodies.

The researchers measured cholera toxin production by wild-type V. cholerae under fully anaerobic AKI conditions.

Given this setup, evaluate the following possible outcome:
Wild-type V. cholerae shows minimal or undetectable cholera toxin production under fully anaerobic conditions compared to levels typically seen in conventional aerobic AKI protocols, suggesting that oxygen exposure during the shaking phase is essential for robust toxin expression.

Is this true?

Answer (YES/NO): NO